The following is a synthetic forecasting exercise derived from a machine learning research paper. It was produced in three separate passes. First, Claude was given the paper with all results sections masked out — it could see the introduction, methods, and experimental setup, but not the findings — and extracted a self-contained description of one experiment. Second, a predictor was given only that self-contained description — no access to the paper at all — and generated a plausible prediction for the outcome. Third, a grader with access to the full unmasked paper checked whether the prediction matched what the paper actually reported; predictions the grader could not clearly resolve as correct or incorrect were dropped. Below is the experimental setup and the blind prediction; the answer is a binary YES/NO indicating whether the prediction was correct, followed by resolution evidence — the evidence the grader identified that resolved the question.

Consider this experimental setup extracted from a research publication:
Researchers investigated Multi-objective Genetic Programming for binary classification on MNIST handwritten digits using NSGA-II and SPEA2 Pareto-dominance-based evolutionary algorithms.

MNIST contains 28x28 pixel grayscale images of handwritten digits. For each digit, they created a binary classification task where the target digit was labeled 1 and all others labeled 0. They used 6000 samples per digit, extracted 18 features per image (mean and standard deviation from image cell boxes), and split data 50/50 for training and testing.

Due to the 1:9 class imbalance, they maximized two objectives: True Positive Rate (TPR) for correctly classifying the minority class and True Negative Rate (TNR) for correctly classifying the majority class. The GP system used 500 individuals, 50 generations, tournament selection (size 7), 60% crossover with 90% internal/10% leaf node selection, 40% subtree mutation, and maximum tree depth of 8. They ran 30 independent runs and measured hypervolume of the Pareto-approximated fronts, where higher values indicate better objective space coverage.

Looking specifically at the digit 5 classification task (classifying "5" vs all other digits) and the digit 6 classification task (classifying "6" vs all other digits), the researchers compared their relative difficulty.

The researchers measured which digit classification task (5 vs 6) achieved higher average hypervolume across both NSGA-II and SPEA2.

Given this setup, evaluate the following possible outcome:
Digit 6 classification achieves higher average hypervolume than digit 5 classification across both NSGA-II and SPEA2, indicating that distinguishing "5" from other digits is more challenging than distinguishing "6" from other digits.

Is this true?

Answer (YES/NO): YES